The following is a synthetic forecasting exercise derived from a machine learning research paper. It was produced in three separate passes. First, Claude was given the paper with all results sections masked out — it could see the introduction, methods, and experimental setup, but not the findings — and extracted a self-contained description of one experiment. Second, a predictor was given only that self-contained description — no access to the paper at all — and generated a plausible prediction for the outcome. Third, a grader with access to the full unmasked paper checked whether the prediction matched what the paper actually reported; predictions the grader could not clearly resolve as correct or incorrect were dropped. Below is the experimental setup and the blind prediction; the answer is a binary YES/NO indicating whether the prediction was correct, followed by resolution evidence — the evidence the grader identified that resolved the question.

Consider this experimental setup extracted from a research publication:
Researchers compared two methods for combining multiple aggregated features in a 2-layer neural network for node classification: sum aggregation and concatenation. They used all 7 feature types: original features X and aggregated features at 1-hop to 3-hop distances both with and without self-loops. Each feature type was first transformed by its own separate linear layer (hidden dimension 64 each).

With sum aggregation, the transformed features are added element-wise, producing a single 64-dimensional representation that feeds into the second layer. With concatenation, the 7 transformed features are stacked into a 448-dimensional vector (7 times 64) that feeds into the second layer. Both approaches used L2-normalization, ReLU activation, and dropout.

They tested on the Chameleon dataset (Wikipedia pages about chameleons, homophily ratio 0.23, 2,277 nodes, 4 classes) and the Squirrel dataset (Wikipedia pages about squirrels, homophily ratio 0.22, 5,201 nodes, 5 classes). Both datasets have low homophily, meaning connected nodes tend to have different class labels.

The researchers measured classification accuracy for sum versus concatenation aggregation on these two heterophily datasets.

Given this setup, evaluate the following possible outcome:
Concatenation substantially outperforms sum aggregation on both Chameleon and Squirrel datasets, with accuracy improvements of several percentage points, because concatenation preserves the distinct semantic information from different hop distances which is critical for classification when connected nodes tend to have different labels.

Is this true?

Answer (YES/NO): YES